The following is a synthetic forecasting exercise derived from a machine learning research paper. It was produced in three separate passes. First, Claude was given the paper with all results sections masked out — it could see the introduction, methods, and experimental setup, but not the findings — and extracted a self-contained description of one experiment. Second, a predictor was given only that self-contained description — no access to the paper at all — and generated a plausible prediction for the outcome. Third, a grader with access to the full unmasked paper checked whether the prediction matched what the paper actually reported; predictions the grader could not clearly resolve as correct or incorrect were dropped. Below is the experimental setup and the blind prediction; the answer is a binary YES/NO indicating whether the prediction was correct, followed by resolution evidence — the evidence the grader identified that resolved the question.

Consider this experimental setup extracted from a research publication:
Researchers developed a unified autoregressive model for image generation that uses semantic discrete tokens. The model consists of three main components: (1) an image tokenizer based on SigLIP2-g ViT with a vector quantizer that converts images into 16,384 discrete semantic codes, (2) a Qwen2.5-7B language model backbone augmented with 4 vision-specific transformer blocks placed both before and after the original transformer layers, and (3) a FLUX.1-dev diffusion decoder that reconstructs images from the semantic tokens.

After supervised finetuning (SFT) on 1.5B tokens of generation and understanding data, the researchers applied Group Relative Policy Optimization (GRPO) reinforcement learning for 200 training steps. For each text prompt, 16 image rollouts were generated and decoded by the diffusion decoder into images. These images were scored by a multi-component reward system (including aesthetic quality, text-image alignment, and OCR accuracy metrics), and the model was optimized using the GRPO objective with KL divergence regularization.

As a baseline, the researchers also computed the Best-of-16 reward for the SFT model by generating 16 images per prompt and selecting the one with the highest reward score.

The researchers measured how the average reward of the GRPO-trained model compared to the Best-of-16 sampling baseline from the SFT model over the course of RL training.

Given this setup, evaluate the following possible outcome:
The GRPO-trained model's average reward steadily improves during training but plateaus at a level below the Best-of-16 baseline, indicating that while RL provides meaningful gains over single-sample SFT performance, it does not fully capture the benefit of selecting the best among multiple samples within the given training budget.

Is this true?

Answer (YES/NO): NO